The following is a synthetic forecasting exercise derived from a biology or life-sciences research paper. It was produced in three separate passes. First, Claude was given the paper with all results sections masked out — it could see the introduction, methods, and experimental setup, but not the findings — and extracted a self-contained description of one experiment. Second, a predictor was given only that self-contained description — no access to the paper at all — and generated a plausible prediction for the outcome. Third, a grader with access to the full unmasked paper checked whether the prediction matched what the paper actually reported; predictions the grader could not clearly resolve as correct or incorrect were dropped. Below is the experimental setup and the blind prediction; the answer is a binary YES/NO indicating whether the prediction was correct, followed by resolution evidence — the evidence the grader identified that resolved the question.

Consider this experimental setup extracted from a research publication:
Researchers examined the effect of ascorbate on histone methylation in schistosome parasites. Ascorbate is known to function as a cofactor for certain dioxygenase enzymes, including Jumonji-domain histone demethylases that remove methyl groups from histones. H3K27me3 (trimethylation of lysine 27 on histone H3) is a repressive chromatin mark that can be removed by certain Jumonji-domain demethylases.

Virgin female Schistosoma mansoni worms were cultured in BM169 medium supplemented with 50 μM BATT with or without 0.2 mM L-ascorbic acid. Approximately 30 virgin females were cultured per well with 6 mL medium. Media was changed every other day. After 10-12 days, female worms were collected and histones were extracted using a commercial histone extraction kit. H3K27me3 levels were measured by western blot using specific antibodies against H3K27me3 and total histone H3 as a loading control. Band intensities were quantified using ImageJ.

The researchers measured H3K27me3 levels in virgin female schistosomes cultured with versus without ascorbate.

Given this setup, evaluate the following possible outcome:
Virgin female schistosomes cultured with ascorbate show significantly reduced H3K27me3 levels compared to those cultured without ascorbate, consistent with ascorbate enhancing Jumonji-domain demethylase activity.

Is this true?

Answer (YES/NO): YES